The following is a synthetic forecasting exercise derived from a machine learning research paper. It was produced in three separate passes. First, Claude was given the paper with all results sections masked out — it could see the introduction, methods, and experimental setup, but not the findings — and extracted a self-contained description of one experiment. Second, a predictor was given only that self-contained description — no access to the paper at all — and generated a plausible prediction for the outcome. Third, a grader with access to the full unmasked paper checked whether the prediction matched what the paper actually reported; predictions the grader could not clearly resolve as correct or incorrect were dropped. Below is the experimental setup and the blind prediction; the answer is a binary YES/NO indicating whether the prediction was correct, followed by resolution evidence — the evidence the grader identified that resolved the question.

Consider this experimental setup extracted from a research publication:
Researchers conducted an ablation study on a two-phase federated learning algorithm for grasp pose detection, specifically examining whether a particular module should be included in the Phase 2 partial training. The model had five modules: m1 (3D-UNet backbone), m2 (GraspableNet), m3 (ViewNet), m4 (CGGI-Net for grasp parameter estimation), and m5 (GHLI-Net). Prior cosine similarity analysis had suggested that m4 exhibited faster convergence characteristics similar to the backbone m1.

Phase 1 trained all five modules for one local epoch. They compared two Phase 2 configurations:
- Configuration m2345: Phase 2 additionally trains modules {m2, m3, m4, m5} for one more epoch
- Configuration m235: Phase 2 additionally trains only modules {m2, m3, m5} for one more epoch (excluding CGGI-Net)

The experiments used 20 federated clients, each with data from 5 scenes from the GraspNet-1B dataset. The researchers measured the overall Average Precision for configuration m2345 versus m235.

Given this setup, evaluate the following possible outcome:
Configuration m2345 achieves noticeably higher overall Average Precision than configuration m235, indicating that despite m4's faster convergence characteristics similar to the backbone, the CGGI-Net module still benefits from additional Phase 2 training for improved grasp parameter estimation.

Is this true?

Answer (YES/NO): NO